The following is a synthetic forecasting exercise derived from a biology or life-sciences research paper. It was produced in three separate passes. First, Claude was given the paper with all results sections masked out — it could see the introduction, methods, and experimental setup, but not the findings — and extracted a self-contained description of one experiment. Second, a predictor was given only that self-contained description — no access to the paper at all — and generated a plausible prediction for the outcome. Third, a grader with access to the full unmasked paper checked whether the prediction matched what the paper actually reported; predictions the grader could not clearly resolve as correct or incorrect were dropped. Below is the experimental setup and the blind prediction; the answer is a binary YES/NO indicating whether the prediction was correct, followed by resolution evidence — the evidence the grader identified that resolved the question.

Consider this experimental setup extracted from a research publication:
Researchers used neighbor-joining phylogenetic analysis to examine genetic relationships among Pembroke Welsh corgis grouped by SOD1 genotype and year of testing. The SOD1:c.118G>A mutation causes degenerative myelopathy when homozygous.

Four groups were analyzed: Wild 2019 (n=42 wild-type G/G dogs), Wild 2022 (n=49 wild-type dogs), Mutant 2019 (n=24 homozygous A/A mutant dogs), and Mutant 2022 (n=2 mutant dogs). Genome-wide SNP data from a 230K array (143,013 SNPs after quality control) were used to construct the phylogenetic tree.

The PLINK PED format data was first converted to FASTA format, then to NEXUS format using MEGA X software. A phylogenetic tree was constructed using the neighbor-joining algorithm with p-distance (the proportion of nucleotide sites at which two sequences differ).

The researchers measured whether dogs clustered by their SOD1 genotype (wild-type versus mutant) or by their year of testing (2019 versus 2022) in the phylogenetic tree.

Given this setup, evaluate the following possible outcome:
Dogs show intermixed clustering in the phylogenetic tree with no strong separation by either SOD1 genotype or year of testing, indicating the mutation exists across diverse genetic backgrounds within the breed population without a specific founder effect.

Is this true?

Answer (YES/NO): NO